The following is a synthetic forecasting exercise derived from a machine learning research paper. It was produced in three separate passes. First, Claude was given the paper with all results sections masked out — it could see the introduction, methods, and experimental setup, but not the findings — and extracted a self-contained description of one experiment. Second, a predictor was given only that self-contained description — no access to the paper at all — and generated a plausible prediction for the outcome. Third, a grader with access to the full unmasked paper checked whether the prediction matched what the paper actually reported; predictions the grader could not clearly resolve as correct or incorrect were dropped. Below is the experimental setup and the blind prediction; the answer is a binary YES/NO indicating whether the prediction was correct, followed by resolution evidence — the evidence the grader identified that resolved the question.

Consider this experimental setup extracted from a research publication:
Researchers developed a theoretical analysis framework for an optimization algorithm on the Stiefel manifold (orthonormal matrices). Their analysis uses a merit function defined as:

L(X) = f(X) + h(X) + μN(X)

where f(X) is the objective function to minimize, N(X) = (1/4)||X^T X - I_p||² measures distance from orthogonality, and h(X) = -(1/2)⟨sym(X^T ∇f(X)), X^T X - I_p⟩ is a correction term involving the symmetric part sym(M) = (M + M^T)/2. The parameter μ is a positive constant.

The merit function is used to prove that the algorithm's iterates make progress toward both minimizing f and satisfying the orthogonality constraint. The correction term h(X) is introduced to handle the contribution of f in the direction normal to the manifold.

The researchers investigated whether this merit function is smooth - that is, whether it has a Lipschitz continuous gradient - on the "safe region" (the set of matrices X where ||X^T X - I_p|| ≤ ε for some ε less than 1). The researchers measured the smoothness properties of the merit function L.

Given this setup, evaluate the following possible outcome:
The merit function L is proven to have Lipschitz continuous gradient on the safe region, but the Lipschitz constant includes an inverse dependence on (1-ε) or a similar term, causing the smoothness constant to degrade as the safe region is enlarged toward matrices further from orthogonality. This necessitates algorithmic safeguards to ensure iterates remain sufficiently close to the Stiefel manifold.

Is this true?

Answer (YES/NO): YES